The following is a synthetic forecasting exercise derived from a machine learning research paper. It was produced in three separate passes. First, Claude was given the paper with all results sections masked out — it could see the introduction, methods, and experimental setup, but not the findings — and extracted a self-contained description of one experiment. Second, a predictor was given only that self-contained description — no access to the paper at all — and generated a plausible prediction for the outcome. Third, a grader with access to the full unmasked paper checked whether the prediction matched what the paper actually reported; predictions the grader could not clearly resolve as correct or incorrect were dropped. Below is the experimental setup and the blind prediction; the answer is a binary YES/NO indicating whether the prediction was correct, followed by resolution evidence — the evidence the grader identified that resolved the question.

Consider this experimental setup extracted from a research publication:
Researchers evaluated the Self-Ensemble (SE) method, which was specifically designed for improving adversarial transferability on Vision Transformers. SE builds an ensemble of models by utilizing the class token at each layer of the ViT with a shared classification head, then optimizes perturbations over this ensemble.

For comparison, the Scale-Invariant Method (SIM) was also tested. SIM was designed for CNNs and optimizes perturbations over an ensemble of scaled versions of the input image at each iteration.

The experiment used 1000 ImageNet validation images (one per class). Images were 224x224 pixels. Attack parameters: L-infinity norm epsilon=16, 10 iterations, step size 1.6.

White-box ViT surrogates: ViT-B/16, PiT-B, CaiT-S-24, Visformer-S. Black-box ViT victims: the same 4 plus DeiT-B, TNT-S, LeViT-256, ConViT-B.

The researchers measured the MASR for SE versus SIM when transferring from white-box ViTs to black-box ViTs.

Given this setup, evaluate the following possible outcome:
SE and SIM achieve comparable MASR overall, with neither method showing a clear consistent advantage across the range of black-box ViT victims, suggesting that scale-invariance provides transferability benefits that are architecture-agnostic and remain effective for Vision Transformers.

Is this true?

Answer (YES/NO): NO